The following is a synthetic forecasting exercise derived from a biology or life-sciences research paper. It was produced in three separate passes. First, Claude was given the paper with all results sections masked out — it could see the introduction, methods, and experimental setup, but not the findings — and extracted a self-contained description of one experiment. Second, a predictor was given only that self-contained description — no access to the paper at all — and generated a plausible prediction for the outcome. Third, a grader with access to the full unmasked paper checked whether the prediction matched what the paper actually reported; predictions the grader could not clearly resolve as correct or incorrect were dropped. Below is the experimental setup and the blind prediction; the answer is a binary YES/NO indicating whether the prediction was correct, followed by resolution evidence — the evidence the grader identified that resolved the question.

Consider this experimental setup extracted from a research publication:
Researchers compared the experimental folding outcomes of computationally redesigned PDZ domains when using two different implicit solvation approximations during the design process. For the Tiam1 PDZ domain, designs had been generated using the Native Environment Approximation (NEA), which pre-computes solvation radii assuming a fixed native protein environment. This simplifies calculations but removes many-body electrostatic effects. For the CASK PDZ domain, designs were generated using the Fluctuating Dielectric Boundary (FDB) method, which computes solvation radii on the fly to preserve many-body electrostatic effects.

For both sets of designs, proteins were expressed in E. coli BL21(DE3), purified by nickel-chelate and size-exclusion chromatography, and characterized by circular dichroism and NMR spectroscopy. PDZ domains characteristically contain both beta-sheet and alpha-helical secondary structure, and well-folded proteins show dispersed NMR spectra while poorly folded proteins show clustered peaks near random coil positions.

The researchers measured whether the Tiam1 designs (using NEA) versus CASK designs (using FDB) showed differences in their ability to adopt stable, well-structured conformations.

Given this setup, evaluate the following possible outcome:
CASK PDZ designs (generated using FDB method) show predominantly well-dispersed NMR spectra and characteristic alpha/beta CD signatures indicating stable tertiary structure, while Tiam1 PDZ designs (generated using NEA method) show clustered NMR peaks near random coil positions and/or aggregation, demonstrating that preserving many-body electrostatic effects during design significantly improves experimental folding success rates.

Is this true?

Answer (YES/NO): YES